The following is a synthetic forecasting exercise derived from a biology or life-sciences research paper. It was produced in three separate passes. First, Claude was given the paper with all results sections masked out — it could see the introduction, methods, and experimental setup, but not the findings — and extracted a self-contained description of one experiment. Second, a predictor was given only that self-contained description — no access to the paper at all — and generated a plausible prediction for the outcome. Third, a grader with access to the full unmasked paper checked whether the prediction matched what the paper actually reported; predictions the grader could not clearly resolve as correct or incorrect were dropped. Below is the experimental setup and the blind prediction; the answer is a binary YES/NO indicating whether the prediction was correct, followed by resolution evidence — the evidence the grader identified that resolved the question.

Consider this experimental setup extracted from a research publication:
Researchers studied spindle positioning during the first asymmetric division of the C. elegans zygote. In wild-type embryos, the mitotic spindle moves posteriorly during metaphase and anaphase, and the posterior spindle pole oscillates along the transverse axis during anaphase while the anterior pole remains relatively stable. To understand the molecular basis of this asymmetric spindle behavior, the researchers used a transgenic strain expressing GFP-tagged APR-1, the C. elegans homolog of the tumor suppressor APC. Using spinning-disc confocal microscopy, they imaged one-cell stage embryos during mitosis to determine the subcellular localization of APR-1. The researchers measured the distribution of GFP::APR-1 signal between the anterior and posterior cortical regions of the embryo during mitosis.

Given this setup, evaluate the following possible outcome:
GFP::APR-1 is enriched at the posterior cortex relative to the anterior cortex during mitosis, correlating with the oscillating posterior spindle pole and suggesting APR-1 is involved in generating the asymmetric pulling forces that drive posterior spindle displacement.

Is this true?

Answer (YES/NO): NO